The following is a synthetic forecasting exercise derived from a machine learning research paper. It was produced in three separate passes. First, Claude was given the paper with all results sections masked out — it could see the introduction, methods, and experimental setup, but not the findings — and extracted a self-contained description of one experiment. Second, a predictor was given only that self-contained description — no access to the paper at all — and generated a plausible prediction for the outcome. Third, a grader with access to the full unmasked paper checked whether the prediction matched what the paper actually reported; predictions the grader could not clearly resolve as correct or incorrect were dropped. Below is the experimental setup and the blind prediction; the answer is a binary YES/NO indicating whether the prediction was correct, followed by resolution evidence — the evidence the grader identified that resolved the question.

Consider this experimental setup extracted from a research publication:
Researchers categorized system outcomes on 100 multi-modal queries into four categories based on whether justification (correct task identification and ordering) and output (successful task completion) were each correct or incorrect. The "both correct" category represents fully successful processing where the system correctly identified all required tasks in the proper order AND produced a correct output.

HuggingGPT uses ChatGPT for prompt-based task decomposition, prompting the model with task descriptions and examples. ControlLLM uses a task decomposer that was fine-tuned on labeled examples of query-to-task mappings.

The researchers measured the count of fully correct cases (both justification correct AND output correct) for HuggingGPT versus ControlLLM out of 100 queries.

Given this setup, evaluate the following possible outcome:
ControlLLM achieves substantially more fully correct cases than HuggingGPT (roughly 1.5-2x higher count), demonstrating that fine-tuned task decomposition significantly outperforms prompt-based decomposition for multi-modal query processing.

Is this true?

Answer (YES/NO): NO